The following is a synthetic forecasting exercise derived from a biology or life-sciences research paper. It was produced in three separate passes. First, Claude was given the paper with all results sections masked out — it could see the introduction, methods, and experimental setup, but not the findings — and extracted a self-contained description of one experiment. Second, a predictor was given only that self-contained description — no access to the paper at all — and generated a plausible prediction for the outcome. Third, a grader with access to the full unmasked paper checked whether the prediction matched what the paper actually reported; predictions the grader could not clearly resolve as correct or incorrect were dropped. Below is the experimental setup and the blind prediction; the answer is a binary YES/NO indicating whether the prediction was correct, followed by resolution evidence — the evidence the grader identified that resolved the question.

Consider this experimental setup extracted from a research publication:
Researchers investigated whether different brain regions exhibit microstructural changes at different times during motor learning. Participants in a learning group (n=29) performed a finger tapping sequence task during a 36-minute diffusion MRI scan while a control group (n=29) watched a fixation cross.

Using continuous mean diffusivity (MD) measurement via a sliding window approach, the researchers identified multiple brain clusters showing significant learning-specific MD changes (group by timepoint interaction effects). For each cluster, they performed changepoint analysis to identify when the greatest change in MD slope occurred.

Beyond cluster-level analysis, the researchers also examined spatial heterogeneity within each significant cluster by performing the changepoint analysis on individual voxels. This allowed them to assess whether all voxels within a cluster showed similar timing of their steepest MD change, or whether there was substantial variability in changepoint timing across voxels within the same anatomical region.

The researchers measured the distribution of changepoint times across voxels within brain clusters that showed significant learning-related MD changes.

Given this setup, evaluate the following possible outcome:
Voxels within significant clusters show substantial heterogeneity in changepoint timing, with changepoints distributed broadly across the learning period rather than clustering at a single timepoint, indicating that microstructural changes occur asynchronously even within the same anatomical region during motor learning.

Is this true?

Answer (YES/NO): YES